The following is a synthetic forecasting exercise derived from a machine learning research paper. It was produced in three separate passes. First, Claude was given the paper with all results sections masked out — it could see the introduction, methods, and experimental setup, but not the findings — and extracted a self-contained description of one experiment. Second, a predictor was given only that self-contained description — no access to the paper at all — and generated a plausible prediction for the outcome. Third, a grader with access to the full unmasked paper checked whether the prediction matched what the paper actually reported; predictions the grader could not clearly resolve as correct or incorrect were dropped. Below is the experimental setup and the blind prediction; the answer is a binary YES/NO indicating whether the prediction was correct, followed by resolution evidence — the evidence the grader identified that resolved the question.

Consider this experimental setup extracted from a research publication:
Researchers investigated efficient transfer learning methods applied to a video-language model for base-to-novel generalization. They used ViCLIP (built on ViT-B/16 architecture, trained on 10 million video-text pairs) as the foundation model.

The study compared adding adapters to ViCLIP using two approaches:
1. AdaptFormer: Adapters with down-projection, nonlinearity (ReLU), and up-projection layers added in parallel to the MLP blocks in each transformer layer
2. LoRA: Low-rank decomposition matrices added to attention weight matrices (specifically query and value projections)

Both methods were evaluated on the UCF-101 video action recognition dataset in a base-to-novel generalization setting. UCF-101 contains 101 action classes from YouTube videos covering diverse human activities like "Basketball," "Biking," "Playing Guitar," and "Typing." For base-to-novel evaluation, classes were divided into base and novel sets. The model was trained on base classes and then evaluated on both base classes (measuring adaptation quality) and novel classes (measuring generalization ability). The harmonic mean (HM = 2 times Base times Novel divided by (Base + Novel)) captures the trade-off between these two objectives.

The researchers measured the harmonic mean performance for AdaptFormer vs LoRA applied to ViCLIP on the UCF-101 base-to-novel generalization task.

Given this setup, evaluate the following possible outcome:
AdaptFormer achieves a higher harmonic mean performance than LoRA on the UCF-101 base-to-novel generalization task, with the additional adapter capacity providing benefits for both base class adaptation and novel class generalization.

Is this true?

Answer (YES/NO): NO